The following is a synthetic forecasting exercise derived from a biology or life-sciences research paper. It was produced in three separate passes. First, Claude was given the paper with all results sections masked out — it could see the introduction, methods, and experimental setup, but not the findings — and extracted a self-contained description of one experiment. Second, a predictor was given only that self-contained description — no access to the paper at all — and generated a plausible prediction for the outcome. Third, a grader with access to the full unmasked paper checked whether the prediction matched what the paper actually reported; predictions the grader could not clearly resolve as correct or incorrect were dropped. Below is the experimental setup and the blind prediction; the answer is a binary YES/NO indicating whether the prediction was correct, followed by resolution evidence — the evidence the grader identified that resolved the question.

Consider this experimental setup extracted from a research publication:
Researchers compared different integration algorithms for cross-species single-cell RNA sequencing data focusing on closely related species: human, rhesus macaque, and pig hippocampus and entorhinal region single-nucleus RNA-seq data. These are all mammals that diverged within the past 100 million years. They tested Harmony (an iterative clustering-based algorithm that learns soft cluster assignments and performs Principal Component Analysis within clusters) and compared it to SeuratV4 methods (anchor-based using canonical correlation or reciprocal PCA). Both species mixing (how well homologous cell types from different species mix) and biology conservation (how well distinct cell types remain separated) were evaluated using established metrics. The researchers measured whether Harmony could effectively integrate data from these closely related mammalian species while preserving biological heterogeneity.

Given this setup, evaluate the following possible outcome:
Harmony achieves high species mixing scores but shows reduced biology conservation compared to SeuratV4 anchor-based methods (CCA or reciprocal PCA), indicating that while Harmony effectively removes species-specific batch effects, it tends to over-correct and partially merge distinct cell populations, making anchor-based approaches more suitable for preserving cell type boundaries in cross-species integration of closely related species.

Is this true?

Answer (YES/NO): NO